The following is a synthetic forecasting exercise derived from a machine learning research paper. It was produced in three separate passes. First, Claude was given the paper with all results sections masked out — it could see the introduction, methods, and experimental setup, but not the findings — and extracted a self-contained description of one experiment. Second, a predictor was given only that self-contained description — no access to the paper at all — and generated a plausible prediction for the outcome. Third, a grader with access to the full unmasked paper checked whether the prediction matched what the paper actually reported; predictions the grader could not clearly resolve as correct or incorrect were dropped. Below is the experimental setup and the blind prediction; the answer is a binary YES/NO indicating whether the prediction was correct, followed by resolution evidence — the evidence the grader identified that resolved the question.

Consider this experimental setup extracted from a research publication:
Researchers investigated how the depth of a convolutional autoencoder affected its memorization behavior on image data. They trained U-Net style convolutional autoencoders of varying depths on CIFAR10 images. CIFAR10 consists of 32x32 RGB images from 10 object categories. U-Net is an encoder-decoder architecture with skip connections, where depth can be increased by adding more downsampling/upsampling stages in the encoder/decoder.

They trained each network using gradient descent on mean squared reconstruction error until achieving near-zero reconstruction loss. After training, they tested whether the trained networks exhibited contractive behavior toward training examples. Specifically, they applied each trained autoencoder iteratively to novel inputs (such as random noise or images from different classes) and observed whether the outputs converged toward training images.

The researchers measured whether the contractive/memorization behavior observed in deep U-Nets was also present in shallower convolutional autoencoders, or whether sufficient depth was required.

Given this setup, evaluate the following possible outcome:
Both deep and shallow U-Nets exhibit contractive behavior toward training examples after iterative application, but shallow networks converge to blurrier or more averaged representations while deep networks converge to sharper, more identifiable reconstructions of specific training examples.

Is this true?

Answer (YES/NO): NO